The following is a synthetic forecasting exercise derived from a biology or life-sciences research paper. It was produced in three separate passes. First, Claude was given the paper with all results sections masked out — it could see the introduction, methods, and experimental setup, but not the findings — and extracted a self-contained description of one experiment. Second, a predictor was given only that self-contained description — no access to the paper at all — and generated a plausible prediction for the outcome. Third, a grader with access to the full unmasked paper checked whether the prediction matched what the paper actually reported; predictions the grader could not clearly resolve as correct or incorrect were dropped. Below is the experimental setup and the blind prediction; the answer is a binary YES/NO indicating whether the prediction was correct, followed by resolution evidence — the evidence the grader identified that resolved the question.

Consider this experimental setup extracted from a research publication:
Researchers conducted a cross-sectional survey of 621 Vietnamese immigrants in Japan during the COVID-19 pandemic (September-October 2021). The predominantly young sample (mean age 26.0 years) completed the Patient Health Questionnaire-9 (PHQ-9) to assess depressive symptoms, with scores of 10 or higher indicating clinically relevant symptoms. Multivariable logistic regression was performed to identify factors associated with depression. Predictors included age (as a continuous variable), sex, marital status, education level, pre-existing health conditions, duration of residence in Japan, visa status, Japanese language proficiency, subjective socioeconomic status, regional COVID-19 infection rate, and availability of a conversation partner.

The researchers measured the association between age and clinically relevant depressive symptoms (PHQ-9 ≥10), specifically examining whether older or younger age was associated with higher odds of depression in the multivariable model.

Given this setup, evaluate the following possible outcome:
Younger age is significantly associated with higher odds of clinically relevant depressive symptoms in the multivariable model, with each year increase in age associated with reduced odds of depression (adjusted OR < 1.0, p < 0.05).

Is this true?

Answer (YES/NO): YES